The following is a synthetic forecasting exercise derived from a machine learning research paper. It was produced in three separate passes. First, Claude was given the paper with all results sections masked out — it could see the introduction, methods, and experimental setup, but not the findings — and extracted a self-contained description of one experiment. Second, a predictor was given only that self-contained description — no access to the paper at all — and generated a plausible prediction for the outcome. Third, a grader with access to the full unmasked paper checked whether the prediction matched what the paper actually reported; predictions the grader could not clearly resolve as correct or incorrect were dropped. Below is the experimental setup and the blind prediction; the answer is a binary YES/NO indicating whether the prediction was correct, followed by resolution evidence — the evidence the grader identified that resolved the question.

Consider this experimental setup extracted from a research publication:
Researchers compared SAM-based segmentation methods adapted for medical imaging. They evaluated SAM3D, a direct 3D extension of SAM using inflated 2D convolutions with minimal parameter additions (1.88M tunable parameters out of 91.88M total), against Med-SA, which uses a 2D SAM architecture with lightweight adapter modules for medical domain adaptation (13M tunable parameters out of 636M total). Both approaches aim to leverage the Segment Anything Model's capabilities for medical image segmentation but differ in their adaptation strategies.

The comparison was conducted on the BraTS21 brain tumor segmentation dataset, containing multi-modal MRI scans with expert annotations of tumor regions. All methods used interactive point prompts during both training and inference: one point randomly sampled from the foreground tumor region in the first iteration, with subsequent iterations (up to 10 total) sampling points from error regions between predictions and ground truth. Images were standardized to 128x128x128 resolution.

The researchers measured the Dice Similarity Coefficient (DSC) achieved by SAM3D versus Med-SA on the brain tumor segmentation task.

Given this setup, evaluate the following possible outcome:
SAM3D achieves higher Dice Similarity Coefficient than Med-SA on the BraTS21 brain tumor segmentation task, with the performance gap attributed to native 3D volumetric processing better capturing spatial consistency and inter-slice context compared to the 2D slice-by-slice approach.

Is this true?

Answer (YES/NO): NO